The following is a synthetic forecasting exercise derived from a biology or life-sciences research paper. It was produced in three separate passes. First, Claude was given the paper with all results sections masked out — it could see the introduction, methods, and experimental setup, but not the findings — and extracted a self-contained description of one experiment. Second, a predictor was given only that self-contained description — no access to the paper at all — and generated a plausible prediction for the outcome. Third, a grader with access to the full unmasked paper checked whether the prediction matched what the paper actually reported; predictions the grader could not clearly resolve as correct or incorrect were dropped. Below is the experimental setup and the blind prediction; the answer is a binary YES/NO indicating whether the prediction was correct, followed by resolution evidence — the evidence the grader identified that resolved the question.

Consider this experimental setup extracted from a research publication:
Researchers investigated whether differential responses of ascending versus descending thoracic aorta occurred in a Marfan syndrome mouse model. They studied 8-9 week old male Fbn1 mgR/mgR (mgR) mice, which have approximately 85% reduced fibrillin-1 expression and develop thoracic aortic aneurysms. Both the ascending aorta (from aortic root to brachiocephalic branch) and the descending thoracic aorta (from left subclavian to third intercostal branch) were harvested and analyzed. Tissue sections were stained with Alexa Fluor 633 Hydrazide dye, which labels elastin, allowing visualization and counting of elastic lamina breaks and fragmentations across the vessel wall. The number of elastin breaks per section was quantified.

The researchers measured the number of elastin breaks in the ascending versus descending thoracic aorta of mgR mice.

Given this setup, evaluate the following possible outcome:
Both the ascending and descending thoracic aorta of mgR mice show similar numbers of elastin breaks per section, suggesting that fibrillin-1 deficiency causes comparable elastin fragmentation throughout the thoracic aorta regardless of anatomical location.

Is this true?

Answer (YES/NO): NO